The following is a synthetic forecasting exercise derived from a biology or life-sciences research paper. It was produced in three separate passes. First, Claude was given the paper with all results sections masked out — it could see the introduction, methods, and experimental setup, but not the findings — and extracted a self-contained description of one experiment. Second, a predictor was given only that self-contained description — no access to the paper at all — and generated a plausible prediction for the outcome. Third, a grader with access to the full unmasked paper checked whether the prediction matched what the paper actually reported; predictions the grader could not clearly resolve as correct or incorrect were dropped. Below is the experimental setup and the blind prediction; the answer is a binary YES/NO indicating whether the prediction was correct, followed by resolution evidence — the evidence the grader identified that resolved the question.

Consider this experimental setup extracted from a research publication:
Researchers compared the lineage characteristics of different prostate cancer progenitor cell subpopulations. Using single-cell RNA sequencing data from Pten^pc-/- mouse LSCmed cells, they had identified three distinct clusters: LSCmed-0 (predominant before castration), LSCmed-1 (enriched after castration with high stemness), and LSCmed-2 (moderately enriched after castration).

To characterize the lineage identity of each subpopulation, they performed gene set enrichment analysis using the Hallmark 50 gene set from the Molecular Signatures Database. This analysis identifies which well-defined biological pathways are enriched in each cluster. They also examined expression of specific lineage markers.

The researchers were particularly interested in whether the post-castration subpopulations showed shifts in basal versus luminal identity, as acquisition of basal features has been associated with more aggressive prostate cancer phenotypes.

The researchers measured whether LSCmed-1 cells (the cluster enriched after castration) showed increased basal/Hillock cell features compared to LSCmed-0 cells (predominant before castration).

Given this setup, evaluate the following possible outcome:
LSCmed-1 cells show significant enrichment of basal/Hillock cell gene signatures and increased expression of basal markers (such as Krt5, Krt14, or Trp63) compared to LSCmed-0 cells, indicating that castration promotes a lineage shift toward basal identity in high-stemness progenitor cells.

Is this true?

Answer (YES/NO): YES